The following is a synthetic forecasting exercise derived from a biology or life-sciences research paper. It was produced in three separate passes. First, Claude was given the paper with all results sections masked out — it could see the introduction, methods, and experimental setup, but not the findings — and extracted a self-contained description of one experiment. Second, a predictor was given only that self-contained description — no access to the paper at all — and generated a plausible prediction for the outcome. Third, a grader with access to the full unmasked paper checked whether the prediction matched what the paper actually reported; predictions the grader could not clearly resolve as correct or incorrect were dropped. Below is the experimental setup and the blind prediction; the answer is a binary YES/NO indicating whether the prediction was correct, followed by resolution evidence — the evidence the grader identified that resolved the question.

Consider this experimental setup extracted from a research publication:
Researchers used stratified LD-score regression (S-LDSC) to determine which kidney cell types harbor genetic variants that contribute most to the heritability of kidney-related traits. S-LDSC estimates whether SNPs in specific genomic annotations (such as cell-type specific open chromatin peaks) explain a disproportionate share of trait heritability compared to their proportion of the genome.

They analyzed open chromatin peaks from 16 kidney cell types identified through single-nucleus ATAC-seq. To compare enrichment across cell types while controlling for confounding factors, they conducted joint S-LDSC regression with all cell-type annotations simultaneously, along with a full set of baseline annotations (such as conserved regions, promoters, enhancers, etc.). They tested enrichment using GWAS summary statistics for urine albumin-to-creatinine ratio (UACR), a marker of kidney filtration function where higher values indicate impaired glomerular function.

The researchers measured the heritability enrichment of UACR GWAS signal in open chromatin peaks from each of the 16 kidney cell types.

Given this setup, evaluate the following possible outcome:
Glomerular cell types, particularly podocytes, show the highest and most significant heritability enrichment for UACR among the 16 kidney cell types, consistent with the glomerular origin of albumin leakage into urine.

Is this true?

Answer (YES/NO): YES